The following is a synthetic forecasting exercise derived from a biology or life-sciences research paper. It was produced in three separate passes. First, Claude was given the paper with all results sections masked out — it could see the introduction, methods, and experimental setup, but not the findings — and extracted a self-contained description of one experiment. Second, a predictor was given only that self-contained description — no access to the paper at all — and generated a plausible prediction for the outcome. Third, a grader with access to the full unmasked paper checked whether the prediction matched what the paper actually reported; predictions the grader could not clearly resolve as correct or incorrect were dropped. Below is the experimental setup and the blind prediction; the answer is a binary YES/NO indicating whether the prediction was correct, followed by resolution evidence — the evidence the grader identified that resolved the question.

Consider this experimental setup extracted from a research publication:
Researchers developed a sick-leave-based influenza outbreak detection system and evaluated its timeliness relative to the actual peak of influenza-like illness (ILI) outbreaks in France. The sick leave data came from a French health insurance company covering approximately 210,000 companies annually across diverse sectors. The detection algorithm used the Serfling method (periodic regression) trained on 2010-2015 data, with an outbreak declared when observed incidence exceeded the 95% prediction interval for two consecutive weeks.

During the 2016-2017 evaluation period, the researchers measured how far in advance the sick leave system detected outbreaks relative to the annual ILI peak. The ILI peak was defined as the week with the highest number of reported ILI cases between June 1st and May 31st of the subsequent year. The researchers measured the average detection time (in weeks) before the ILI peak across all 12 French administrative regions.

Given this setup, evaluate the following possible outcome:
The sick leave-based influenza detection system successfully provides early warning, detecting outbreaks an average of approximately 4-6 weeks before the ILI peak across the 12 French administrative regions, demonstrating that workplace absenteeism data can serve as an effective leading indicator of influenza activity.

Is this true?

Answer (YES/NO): YES